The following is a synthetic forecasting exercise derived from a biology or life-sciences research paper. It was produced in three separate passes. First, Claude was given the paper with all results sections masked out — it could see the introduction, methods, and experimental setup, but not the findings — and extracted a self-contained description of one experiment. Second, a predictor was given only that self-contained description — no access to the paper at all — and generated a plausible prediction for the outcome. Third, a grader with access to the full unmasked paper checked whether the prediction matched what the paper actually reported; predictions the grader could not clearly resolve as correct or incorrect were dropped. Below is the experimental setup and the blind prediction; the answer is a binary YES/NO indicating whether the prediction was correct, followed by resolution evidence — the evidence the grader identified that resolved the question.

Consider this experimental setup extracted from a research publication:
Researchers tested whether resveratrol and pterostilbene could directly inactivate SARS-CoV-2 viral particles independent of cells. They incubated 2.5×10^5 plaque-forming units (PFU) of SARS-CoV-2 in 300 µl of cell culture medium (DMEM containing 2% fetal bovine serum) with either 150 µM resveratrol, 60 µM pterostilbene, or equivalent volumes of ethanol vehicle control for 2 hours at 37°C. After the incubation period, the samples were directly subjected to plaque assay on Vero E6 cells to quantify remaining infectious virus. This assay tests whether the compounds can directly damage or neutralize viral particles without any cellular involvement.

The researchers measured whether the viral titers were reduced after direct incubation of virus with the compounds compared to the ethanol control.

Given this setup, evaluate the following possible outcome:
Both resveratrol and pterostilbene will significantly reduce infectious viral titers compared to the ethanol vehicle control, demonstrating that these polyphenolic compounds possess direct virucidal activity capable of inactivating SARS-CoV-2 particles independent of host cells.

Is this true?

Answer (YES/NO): NO